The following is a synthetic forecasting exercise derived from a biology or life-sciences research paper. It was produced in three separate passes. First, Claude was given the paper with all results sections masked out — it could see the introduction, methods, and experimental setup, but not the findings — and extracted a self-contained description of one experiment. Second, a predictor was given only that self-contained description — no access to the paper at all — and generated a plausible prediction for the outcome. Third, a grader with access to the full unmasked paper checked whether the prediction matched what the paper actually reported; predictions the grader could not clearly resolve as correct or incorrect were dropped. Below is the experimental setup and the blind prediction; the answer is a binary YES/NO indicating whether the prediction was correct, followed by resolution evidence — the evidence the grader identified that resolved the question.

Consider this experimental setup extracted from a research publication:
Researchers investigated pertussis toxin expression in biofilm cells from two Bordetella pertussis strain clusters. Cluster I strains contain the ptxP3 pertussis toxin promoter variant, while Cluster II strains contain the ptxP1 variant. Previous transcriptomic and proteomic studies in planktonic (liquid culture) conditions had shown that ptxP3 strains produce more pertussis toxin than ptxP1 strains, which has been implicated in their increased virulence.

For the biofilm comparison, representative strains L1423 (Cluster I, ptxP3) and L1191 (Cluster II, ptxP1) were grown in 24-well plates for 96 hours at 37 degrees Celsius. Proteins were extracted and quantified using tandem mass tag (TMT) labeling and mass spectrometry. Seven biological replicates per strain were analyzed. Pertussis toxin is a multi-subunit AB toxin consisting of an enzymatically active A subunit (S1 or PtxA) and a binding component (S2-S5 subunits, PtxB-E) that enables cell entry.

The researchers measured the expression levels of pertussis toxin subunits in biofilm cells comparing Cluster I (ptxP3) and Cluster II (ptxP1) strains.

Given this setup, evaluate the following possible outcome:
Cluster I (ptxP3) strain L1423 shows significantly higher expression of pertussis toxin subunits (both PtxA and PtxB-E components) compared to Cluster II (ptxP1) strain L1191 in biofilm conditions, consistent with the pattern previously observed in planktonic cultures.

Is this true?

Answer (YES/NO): NO